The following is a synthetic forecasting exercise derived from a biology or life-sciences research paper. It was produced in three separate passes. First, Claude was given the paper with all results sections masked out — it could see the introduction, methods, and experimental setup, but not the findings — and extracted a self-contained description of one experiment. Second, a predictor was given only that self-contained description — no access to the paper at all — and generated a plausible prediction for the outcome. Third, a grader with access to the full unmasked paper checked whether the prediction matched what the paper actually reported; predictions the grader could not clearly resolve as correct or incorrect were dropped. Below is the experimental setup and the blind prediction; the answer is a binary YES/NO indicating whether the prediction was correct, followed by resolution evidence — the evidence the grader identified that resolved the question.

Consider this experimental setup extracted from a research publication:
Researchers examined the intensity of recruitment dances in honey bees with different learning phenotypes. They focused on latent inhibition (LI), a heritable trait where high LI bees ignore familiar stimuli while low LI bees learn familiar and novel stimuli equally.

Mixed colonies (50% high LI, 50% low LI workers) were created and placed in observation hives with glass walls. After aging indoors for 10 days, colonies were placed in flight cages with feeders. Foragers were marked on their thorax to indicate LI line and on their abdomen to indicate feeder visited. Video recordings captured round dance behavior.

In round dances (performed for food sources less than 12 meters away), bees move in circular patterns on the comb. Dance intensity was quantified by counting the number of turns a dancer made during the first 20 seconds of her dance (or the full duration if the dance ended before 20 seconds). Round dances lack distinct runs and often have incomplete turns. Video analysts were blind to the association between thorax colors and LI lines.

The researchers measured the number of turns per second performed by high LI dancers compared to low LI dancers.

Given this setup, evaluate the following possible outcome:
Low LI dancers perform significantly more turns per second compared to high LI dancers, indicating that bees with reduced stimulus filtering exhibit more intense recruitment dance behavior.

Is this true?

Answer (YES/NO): NO